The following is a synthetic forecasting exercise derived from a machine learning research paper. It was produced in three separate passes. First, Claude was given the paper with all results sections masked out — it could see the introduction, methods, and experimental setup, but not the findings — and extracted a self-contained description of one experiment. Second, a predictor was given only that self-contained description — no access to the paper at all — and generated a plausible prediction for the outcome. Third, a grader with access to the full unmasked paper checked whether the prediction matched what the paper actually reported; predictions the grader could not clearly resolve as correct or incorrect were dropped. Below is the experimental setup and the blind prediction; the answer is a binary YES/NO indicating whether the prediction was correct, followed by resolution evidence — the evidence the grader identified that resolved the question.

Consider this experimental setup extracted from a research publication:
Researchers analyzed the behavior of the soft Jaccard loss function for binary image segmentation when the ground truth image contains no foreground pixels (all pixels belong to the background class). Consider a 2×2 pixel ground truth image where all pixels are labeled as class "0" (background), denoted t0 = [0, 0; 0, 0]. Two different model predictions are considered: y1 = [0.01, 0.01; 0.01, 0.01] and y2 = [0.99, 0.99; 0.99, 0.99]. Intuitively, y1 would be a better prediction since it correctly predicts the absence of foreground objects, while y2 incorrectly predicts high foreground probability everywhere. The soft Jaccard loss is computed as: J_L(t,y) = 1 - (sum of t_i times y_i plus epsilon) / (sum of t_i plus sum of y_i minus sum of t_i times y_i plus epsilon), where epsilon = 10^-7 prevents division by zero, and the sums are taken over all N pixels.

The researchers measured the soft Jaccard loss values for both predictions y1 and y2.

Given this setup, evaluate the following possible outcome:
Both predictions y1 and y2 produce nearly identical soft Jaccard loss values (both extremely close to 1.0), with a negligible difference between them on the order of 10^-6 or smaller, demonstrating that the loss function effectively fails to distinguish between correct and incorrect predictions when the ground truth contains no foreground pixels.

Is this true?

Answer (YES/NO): YES